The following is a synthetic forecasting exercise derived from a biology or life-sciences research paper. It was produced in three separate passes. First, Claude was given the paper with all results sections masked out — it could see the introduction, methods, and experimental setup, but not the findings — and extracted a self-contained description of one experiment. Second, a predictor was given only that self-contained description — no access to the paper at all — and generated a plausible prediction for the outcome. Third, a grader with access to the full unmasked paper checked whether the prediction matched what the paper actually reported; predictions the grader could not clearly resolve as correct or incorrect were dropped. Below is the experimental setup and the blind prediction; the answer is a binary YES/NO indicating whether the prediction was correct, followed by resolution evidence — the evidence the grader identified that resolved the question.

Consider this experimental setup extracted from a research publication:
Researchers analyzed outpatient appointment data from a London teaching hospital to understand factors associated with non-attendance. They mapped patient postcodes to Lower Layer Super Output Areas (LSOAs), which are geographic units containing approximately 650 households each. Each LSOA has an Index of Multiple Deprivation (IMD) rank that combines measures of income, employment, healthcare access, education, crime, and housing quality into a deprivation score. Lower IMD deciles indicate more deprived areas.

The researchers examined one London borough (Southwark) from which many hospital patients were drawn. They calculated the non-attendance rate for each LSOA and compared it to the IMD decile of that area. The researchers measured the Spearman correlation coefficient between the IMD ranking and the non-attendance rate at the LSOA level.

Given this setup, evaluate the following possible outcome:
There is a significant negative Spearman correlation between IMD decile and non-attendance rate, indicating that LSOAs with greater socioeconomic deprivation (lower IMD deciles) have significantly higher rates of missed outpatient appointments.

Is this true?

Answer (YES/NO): YES